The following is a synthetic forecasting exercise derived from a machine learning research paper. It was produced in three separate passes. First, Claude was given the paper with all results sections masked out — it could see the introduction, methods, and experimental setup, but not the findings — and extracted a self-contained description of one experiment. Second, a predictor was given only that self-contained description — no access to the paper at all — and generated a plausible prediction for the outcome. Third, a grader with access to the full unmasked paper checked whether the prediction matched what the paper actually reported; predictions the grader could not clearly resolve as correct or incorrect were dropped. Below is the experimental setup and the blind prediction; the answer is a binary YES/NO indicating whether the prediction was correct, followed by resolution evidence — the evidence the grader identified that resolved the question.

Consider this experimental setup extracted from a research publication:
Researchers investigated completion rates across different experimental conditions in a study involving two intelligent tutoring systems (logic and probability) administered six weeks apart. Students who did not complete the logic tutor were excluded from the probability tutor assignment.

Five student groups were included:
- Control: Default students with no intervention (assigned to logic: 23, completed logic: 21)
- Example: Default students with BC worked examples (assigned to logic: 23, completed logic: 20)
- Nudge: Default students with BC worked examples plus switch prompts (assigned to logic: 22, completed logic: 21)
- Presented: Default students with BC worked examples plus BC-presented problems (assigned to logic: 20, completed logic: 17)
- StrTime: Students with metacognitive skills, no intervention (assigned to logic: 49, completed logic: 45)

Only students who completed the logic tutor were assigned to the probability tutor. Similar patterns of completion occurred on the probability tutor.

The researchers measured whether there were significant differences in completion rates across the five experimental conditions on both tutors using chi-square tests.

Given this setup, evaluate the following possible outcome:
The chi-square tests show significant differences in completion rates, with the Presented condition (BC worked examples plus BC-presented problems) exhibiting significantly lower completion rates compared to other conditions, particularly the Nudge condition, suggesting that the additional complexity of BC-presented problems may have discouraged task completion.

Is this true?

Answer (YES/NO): NO